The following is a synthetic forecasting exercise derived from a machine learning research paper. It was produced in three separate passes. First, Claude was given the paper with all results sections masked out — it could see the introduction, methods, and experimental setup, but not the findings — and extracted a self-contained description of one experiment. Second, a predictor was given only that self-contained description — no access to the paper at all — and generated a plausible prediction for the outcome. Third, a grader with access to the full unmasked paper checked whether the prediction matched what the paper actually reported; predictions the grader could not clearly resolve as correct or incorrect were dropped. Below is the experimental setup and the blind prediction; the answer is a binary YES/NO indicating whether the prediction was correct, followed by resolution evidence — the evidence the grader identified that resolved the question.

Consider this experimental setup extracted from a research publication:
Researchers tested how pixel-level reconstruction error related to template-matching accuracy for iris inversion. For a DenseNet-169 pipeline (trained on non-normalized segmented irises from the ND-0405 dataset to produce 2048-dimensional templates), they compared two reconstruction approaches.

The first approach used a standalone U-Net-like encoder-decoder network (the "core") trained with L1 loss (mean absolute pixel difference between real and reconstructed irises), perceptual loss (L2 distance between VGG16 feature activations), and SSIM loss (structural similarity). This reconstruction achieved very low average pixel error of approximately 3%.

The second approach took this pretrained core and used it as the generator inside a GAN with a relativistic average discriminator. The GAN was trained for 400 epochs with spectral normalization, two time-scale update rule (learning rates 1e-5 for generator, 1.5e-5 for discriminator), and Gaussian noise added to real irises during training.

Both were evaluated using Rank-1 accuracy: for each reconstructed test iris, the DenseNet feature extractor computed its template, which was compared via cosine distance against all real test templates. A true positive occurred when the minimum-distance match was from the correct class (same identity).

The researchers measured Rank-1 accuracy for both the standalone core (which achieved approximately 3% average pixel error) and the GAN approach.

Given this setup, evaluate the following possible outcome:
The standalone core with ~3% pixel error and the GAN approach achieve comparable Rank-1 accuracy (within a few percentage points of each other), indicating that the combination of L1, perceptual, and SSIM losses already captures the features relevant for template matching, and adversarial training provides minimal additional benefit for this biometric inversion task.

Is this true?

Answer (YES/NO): NO